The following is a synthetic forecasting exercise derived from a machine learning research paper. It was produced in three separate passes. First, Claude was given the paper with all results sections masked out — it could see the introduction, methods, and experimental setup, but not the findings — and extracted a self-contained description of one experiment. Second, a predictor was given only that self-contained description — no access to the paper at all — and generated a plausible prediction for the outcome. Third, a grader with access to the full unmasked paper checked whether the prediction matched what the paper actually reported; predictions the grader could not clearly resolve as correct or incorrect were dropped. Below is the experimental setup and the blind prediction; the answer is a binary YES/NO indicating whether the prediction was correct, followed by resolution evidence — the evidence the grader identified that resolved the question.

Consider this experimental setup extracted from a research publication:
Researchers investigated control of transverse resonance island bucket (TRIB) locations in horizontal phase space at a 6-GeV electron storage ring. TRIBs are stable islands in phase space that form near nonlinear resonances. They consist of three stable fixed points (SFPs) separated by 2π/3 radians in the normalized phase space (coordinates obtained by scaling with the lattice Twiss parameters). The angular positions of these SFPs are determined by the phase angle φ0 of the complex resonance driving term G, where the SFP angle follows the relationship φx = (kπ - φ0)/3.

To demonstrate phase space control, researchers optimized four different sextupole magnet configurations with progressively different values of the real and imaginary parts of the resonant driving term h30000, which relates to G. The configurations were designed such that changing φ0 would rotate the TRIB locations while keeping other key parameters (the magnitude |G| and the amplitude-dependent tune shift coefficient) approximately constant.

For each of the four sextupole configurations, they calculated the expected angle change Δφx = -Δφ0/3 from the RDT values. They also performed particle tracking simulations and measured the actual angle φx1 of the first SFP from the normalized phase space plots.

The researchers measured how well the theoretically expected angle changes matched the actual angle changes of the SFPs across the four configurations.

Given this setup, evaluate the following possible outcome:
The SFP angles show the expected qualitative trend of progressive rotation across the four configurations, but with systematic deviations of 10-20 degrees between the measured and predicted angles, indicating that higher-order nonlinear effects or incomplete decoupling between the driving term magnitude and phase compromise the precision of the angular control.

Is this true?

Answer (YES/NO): NO